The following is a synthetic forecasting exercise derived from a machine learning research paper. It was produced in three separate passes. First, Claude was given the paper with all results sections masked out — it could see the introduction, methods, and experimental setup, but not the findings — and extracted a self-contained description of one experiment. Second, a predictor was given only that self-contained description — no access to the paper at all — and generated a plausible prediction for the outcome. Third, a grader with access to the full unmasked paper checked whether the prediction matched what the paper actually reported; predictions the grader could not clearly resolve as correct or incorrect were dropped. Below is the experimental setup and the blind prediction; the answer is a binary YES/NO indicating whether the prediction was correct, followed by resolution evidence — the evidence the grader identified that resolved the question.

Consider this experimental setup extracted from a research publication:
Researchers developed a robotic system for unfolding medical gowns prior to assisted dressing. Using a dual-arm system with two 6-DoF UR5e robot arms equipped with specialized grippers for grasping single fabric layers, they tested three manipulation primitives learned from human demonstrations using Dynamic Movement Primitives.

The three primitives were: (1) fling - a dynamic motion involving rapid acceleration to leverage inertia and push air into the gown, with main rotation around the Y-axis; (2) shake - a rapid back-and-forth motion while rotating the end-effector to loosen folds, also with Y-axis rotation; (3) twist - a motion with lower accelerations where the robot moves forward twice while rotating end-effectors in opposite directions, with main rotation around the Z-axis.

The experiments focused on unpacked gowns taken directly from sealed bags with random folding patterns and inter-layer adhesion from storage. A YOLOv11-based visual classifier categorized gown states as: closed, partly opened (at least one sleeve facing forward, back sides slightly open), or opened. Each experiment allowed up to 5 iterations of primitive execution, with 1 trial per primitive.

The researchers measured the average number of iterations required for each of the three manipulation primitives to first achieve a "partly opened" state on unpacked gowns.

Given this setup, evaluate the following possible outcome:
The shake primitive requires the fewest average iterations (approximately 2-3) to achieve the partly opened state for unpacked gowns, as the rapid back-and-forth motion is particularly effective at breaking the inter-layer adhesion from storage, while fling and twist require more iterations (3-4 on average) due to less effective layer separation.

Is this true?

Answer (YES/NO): NO